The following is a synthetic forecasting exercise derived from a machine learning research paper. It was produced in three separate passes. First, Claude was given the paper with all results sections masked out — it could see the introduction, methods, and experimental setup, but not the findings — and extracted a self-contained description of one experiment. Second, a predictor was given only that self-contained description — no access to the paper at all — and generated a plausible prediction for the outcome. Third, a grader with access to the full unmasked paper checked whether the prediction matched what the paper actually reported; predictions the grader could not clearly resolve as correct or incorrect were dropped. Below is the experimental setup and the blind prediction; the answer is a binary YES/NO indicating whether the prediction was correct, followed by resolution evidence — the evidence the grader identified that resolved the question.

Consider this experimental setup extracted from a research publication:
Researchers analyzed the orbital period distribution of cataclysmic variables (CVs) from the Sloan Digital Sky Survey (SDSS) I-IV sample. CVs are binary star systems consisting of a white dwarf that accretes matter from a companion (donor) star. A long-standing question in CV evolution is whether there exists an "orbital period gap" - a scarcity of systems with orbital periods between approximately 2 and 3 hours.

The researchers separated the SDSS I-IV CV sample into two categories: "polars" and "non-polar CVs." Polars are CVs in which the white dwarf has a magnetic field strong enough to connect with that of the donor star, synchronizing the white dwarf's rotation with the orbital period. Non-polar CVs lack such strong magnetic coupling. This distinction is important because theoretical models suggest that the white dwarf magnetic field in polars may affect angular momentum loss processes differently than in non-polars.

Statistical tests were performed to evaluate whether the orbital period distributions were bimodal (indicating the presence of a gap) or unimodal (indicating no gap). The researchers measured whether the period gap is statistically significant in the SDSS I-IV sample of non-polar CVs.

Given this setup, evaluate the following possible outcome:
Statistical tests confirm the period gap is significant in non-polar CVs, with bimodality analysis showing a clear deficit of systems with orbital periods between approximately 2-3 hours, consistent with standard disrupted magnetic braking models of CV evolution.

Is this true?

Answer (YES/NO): YES